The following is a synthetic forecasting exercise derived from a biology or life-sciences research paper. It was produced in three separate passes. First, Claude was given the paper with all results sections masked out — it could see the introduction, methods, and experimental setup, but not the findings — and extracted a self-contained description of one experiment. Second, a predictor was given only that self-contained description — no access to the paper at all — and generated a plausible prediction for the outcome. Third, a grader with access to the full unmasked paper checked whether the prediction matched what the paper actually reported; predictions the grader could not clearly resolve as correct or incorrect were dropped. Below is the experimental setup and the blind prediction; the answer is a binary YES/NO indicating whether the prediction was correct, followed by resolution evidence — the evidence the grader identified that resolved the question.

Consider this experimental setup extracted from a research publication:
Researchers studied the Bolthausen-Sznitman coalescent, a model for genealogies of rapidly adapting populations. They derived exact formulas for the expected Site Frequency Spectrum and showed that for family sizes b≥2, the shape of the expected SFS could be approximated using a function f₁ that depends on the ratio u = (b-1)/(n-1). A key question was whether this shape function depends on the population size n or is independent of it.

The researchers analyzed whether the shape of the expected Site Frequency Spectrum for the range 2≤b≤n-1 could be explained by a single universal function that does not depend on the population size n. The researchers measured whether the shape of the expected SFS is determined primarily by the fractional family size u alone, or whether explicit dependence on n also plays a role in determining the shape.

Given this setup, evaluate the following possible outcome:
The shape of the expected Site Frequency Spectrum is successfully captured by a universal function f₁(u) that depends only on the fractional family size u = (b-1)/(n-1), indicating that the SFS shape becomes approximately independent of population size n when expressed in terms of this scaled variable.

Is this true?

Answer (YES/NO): YES